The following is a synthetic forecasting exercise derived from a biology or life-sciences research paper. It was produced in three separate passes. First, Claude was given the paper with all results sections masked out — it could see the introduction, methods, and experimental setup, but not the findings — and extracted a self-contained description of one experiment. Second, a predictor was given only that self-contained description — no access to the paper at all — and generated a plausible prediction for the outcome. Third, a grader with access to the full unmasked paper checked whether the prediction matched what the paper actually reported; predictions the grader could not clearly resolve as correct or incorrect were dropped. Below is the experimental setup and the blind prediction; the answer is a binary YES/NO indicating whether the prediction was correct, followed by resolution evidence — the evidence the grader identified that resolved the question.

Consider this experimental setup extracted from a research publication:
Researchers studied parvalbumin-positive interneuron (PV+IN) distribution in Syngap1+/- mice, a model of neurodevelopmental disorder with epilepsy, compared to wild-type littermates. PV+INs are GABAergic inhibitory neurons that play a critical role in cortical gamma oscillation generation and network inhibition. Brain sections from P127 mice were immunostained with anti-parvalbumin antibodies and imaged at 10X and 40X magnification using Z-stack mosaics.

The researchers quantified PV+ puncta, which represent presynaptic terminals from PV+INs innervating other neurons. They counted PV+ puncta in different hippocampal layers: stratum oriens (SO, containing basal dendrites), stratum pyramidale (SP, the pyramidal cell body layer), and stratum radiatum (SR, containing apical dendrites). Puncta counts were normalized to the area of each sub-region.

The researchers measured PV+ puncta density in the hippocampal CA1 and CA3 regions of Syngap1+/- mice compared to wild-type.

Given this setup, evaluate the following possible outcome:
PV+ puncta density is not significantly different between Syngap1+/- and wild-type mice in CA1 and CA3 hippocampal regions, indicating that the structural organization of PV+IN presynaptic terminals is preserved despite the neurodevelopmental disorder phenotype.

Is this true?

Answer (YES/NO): YES